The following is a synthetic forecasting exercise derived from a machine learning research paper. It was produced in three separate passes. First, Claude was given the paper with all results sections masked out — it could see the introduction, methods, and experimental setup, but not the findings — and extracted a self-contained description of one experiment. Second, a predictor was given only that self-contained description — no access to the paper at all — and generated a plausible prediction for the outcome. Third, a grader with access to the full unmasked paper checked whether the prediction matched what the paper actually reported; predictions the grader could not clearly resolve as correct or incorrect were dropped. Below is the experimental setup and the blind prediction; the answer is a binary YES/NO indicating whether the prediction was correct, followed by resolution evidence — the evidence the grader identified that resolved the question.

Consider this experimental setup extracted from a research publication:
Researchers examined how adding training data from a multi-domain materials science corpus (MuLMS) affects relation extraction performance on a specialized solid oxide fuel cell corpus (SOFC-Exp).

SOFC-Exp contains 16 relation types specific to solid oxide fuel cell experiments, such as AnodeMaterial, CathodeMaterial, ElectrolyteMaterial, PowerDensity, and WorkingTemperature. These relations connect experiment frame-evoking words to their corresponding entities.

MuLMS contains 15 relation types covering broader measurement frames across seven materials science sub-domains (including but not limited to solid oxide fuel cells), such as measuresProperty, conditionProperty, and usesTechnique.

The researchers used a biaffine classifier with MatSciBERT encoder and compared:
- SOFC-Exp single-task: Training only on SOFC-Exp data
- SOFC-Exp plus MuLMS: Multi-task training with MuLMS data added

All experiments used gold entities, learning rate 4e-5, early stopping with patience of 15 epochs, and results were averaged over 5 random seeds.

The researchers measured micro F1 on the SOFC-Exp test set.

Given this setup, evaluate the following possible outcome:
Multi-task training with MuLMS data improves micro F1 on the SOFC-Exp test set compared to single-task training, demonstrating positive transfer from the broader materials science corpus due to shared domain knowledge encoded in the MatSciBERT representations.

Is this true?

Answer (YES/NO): YES